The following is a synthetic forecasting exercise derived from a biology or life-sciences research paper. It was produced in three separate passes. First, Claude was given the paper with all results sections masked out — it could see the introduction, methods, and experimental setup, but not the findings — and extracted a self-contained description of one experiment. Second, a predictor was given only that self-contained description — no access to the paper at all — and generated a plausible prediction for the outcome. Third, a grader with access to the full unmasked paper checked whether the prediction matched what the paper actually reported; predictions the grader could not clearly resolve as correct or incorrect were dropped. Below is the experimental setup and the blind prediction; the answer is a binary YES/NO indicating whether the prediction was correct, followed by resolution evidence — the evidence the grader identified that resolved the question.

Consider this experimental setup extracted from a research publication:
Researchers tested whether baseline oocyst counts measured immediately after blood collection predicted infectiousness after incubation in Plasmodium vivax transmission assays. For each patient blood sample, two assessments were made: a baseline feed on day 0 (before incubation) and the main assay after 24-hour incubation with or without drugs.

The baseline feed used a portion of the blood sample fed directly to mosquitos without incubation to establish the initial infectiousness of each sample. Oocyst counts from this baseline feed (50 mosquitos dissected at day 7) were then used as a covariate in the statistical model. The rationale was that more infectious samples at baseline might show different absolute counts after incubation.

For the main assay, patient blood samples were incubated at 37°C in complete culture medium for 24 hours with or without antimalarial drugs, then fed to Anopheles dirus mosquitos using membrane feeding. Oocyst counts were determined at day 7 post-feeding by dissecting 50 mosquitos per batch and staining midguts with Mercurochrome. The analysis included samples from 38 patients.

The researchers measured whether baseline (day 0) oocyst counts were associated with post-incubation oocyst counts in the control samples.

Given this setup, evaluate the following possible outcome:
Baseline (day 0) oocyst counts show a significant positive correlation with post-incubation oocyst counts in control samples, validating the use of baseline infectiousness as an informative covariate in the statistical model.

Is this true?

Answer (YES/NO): YES